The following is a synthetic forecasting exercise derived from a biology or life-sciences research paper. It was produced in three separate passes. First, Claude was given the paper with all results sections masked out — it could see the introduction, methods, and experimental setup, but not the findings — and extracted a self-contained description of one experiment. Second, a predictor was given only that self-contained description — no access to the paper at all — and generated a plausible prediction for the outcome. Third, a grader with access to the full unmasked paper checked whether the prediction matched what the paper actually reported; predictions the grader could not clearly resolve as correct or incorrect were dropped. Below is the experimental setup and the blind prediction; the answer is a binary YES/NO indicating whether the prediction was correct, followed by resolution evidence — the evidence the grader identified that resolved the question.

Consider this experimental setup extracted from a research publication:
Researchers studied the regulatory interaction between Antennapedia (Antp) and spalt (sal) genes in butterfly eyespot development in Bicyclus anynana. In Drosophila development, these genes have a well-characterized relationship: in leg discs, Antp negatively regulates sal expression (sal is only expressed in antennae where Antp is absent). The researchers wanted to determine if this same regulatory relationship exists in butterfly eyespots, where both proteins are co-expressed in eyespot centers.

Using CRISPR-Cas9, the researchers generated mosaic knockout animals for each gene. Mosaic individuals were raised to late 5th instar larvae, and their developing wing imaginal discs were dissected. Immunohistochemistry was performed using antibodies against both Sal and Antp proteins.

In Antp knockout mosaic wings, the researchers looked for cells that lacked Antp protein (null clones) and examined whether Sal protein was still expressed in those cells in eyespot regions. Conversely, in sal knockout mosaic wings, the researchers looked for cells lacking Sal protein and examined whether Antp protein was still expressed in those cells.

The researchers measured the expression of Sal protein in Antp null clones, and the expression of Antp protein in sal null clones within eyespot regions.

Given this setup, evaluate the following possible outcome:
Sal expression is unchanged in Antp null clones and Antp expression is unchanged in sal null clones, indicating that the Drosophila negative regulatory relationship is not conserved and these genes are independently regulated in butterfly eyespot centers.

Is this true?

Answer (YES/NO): NO